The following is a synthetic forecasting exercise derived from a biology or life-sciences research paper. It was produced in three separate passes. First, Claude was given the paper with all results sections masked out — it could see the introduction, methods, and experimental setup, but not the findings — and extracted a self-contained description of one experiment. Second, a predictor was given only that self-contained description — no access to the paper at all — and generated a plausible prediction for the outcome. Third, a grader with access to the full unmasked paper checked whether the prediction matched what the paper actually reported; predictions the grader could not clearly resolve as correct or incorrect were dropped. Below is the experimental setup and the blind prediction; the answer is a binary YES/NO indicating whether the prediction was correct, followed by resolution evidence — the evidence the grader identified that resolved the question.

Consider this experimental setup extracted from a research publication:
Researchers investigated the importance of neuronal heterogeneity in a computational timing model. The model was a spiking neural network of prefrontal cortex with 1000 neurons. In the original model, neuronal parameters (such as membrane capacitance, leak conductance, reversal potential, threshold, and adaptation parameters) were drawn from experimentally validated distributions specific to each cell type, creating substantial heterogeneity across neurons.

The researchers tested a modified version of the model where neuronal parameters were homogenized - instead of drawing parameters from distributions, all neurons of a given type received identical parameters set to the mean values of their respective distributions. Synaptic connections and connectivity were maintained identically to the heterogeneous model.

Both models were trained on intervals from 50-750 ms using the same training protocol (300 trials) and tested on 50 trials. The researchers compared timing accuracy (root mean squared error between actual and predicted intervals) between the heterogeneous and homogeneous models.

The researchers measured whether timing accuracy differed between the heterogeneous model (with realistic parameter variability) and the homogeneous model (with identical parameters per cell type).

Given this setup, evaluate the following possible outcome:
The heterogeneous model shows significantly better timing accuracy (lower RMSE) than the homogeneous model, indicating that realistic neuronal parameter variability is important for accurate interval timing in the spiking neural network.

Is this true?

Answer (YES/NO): NO